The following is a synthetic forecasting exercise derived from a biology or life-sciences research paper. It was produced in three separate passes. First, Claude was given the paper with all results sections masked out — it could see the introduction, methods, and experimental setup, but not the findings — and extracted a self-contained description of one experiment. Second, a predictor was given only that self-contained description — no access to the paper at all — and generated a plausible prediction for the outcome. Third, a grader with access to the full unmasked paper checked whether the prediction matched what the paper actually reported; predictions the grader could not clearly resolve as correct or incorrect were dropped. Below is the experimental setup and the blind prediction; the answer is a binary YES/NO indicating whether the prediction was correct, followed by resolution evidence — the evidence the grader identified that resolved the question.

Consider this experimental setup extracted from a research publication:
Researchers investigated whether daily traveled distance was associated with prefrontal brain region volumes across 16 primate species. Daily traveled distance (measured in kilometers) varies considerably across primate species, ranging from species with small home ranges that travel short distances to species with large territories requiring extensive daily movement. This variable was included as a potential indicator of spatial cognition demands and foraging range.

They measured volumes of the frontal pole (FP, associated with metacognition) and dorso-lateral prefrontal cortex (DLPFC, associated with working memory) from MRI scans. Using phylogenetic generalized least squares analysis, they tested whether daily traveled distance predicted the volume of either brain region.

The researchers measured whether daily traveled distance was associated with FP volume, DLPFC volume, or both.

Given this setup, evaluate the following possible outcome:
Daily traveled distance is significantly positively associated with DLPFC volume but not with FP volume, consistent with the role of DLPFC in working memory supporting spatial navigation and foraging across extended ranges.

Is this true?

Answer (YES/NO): NO